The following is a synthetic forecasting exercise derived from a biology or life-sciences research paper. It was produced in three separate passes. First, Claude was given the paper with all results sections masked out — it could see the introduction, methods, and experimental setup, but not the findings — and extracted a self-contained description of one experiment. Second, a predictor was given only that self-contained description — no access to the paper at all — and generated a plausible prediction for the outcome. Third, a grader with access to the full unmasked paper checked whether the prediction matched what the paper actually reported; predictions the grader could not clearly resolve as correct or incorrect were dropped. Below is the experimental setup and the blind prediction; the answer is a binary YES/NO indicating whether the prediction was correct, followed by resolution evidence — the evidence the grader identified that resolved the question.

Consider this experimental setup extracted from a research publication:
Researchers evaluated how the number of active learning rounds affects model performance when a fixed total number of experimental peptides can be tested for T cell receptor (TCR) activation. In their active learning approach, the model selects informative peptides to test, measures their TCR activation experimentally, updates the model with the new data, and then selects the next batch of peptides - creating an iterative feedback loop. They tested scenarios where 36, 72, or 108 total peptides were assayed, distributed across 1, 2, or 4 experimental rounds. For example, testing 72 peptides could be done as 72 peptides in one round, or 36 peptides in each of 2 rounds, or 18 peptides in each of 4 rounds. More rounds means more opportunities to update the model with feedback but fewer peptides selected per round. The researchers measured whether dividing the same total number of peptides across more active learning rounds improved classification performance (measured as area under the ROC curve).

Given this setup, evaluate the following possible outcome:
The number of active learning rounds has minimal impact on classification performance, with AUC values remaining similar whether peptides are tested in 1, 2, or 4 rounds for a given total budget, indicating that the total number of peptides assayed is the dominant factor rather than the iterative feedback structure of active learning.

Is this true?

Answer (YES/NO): NO